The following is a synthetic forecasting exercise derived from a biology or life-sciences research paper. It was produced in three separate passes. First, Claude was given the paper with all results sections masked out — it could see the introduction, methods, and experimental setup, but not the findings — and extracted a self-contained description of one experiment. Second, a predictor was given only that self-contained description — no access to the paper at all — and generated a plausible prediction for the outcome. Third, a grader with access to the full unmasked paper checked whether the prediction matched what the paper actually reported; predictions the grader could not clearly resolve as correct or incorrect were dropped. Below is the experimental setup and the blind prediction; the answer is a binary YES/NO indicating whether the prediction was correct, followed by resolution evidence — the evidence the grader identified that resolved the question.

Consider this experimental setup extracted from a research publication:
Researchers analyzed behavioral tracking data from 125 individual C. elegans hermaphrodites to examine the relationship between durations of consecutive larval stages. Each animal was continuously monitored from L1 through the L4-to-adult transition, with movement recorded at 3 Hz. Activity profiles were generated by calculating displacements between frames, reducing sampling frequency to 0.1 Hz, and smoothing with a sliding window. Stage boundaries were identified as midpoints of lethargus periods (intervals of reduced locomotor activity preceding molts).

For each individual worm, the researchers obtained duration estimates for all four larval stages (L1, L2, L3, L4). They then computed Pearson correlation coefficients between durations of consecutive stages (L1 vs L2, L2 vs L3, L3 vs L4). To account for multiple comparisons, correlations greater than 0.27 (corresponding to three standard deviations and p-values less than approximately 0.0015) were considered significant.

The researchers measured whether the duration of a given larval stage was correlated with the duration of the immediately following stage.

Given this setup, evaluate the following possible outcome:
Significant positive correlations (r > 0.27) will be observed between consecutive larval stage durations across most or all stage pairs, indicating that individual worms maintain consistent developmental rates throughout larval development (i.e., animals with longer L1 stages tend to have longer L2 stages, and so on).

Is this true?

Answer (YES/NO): YES